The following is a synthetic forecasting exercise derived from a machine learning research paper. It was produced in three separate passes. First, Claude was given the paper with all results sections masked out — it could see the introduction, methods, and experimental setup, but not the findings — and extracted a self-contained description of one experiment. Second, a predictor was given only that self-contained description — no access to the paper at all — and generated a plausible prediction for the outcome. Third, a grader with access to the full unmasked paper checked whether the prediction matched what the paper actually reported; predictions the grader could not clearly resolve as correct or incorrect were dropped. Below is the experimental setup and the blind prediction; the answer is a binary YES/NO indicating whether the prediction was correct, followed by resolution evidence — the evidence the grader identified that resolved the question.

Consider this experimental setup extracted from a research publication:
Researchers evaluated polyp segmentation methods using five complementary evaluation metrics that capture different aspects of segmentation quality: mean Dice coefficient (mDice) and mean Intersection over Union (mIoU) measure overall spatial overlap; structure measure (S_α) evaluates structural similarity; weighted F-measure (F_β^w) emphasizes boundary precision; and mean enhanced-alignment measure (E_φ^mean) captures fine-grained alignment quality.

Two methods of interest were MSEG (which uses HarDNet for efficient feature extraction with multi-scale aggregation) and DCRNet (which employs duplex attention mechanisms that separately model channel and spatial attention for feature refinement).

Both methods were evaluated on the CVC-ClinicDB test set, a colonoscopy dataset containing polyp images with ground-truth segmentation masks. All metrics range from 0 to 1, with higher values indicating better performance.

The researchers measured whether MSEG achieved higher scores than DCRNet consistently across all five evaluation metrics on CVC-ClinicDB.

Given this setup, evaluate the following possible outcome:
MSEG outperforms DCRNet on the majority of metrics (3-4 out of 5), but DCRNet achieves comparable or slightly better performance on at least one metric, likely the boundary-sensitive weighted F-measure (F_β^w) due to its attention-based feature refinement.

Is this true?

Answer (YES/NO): NO